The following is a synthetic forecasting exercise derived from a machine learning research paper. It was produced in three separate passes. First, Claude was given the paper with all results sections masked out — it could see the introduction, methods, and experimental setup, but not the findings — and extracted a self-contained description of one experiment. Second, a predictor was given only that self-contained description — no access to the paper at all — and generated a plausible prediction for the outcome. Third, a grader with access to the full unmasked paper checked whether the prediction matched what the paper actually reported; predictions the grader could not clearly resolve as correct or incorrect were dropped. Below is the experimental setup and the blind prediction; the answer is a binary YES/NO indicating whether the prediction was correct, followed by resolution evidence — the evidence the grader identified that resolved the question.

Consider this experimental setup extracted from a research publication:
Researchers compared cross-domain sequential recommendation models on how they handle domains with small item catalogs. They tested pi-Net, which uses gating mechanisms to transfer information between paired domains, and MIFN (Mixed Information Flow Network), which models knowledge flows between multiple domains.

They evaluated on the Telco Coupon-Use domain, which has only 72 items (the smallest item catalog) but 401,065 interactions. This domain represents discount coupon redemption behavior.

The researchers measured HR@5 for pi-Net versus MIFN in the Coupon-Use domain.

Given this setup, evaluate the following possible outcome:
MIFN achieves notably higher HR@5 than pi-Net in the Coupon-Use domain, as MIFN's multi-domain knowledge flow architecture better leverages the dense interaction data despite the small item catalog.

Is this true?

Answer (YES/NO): NO